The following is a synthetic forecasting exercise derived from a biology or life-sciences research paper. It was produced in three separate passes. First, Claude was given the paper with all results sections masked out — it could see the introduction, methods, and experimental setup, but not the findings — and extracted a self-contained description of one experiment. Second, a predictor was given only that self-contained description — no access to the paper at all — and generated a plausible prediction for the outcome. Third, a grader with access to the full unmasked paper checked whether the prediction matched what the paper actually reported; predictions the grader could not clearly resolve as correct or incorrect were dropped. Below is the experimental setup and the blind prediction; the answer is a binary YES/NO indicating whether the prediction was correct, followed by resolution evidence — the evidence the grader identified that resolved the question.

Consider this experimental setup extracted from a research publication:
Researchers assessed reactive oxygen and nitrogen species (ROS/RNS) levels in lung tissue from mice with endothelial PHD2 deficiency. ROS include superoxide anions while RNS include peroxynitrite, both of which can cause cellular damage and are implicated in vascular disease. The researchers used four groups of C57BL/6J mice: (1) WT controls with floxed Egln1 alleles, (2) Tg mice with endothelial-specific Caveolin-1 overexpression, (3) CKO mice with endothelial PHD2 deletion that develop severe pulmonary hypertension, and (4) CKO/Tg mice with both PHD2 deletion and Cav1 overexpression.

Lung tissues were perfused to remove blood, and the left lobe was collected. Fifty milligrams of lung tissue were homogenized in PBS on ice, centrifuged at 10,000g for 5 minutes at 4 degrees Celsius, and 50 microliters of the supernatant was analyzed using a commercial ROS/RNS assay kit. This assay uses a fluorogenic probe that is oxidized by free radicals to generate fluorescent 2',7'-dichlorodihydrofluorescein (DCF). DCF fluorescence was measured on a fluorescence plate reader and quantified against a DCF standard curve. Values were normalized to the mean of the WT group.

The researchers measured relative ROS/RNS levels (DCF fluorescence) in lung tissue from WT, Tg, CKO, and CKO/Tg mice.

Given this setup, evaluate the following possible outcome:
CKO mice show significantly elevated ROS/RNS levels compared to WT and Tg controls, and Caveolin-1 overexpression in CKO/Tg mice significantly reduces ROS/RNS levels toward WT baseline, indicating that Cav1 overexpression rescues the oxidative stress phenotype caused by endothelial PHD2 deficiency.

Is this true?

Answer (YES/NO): YES